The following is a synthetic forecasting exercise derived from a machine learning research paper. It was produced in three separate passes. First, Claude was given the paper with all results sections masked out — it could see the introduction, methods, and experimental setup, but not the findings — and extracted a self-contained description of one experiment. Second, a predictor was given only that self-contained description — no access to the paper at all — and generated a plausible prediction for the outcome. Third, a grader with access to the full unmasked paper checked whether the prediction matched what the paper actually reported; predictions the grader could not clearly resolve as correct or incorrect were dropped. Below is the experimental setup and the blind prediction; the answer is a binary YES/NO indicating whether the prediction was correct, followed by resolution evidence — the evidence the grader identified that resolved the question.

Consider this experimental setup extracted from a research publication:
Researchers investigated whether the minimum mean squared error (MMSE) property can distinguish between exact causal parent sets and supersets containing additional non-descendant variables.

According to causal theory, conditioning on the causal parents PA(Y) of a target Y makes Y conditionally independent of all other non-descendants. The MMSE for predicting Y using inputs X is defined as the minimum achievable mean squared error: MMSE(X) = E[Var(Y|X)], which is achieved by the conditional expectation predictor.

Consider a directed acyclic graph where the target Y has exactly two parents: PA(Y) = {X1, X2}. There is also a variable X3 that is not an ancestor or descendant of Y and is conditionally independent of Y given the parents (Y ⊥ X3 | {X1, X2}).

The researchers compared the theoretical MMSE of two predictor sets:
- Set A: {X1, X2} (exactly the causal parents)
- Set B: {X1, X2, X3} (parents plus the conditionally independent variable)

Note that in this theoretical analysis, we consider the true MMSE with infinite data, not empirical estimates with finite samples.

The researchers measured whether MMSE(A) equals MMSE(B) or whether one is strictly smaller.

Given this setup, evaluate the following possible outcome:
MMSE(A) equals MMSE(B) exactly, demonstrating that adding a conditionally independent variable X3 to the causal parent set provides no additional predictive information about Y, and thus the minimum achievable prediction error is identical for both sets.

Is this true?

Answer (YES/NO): YES